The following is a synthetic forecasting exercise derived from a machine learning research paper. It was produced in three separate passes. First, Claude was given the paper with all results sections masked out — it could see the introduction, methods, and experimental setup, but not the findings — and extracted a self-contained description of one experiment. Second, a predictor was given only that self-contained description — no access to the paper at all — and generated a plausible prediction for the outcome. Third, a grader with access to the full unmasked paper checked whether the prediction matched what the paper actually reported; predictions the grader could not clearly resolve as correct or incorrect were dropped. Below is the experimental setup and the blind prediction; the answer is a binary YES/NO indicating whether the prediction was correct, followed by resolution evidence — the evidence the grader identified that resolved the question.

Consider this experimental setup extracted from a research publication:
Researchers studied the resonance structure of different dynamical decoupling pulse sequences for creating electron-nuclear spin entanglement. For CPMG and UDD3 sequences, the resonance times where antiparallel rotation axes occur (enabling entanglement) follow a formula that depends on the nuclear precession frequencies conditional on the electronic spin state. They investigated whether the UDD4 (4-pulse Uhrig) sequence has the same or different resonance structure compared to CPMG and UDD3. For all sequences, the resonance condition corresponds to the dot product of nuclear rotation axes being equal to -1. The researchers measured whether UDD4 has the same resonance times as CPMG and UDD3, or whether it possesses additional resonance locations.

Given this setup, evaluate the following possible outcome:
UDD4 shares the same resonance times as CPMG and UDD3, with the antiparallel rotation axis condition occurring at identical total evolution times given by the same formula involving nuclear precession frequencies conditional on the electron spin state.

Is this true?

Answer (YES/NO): NO